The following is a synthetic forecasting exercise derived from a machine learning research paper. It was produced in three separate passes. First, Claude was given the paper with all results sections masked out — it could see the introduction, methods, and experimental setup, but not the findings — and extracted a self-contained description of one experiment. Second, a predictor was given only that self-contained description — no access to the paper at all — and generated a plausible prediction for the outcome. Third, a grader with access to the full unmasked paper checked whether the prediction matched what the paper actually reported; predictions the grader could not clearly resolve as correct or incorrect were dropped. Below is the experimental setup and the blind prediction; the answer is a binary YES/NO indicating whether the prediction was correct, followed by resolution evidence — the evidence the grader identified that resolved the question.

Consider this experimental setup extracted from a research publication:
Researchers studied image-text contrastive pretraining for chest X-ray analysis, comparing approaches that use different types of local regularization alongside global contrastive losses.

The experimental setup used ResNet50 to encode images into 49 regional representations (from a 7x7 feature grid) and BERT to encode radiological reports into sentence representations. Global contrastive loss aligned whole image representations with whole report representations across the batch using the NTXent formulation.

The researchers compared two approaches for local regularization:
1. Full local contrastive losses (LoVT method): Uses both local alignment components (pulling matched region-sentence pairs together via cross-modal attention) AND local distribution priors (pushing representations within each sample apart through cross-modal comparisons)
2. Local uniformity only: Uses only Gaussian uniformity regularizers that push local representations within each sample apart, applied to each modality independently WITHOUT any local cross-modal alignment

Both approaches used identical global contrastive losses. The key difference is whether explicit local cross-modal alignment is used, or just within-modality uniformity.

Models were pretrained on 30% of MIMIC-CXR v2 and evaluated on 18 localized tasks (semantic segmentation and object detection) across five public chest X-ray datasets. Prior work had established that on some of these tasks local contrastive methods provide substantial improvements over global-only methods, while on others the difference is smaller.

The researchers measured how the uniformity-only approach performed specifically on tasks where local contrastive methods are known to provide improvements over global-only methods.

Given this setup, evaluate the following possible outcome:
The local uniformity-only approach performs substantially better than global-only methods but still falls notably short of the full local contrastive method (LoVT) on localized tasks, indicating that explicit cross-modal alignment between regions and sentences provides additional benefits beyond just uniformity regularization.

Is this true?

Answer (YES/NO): NO